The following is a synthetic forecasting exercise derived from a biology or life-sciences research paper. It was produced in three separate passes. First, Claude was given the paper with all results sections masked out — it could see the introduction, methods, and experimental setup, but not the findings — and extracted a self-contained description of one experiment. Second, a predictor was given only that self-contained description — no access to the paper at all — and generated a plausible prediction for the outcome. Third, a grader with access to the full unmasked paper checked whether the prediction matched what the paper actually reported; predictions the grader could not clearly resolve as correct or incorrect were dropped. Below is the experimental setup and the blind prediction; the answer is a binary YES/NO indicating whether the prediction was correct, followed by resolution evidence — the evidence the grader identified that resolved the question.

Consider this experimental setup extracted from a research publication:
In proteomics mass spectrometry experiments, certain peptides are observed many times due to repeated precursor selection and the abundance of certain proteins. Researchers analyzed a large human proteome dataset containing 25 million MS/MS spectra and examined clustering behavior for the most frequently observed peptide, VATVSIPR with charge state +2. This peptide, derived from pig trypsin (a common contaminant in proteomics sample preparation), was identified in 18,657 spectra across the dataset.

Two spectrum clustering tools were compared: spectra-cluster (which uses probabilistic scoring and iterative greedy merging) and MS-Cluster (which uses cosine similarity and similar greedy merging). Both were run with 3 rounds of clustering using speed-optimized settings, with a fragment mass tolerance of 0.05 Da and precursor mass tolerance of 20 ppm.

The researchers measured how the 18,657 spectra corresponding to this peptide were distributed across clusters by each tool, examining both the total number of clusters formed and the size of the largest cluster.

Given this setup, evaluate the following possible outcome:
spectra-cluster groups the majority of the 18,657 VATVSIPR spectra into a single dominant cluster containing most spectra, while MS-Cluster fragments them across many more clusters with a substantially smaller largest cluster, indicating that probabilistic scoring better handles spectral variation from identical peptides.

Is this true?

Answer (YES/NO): NO